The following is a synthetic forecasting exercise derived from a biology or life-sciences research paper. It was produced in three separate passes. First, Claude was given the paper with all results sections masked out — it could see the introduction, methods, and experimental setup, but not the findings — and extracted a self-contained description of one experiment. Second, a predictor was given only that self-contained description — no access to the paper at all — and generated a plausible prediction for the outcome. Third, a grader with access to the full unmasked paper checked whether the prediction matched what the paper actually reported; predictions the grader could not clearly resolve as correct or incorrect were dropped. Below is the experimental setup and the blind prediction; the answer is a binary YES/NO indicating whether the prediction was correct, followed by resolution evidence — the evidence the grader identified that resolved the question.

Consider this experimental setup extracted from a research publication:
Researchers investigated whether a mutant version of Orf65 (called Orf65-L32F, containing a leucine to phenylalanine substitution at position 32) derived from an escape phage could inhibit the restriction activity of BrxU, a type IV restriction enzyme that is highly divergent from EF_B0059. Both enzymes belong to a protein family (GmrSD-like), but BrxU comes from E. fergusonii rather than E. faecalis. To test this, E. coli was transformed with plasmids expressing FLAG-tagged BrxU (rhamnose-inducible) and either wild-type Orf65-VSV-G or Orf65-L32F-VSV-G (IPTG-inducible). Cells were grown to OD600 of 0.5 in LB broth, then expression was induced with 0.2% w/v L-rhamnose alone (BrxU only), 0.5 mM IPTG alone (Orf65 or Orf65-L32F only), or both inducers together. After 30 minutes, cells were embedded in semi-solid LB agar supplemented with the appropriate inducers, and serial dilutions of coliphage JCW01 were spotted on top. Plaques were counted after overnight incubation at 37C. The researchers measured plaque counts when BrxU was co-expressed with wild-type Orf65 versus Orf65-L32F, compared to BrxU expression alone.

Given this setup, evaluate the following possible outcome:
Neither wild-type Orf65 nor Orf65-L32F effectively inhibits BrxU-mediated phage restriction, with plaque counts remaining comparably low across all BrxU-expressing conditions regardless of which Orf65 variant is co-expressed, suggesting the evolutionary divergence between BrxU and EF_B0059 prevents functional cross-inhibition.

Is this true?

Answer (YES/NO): NO